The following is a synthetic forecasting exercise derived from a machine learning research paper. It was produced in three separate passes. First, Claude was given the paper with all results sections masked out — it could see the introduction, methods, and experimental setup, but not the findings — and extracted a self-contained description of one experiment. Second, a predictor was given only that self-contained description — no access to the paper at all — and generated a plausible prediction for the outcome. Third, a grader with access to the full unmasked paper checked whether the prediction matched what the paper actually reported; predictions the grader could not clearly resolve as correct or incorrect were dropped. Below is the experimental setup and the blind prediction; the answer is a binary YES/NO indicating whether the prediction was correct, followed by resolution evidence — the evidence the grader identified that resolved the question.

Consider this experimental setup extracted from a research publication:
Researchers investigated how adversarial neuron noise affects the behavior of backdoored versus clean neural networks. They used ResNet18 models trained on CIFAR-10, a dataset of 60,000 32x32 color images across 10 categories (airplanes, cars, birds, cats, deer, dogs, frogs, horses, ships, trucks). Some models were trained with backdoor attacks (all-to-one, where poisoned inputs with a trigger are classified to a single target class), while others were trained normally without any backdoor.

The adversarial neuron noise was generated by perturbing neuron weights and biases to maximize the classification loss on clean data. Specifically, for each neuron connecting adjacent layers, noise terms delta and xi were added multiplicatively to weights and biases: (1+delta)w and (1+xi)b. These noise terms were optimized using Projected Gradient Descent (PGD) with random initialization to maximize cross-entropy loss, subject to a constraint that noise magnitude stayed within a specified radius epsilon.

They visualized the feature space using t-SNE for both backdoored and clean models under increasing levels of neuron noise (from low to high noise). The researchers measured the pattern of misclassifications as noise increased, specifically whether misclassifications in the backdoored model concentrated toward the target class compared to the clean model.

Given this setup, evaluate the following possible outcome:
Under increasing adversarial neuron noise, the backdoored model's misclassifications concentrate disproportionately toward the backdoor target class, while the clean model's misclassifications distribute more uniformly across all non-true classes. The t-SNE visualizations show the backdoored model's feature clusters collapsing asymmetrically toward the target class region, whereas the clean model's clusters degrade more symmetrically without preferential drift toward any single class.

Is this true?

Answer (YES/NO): YES